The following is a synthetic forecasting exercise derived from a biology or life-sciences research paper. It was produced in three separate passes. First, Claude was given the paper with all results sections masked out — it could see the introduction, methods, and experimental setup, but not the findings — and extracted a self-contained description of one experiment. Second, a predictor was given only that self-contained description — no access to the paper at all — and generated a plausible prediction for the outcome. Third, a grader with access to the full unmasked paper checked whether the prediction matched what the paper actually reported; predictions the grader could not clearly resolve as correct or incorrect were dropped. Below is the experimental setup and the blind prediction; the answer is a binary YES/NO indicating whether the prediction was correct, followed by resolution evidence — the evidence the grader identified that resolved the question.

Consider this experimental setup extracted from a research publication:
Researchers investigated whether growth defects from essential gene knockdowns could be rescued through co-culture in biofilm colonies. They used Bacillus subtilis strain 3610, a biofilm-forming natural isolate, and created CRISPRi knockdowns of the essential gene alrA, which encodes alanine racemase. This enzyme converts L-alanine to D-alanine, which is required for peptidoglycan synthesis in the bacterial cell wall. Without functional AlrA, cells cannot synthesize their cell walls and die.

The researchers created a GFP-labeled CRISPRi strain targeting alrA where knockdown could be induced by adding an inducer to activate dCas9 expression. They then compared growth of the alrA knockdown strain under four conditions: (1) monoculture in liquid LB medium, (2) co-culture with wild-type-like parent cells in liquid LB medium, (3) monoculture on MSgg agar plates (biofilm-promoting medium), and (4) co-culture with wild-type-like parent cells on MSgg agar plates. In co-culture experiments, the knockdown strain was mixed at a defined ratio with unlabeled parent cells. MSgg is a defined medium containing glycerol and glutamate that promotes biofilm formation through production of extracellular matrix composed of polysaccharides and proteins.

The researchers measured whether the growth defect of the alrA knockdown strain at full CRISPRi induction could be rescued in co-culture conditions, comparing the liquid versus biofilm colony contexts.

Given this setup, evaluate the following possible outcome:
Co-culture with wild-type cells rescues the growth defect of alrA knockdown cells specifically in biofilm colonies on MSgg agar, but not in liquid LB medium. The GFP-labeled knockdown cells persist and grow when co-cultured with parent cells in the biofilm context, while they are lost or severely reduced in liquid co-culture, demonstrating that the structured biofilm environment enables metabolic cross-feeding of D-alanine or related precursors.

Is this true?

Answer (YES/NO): YES